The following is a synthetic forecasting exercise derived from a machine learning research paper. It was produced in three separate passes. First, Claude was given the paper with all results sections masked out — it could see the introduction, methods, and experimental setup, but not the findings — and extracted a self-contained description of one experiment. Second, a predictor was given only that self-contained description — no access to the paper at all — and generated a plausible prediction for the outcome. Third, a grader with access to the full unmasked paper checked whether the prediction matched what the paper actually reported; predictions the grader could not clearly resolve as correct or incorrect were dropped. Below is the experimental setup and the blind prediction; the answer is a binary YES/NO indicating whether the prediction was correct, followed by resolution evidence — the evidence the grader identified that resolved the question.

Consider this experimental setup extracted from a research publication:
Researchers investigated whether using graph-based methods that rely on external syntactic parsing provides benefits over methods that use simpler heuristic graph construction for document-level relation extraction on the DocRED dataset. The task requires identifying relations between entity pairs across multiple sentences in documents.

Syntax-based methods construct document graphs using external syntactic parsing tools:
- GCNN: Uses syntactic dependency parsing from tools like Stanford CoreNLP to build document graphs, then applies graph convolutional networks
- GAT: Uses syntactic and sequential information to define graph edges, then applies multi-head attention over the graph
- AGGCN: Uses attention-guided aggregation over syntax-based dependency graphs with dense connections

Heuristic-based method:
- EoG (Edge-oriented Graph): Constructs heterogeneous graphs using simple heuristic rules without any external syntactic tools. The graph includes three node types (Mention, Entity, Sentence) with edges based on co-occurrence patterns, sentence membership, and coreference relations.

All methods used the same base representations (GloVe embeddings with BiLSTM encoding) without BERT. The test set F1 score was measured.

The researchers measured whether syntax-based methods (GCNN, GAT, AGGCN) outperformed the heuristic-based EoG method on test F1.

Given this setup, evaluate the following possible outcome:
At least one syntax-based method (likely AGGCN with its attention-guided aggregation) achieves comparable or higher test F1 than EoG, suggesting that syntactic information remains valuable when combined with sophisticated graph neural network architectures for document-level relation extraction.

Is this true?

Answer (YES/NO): NO